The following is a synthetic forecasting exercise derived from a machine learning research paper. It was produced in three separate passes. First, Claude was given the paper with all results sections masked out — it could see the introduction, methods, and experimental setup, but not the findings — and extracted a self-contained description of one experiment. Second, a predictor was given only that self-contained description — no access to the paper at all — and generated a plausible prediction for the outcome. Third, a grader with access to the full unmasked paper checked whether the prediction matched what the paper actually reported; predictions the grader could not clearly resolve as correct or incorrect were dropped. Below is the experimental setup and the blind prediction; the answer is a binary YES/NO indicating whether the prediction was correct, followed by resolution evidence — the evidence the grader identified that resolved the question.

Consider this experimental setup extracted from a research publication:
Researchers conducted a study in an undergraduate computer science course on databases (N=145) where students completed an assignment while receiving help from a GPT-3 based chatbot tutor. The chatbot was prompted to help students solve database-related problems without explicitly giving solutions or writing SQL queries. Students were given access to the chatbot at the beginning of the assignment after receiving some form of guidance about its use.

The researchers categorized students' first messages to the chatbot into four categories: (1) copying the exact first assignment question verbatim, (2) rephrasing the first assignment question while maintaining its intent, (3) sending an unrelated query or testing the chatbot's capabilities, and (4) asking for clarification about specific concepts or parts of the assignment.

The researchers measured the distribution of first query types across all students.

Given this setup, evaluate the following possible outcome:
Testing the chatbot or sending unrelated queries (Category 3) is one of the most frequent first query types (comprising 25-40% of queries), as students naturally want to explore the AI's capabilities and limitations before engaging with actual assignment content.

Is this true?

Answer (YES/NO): NO